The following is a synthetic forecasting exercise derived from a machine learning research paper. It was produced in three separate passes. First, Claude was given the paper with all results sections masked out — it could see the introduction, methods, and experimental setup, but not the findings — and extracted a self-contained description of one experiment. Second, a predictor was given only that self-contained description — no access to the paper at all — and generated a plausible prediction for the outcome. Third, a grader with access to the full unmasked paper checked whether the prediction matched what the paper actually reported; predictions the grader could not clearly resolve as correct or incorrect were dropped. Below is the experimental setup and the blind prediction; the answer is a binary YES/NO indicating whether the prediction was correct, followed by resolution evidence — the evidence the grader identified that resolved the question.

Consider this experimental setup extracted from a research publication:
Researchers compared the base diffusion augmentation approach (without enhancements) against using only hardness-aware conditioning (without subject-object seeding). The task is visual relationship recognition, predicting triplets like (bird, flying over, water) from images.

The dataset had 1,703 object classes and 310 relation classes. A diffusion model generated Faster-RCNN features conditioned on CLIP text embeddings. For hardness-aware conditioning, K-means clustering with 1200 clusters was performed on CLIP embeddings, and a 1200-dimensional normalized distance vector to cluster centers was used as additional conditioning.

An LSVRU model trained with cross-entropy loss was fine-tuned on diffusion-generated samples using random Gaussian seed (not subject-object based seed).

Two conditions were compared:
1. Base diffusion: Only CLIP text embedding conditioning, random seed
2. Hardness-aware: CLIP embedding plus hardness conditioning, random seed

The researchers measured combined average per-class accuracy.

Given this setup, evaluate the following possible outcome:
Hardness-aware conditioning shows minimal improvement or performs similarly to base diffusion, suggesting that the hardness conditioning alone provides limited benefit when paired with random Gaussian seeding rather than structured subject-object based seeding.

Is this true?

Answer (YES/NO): NO